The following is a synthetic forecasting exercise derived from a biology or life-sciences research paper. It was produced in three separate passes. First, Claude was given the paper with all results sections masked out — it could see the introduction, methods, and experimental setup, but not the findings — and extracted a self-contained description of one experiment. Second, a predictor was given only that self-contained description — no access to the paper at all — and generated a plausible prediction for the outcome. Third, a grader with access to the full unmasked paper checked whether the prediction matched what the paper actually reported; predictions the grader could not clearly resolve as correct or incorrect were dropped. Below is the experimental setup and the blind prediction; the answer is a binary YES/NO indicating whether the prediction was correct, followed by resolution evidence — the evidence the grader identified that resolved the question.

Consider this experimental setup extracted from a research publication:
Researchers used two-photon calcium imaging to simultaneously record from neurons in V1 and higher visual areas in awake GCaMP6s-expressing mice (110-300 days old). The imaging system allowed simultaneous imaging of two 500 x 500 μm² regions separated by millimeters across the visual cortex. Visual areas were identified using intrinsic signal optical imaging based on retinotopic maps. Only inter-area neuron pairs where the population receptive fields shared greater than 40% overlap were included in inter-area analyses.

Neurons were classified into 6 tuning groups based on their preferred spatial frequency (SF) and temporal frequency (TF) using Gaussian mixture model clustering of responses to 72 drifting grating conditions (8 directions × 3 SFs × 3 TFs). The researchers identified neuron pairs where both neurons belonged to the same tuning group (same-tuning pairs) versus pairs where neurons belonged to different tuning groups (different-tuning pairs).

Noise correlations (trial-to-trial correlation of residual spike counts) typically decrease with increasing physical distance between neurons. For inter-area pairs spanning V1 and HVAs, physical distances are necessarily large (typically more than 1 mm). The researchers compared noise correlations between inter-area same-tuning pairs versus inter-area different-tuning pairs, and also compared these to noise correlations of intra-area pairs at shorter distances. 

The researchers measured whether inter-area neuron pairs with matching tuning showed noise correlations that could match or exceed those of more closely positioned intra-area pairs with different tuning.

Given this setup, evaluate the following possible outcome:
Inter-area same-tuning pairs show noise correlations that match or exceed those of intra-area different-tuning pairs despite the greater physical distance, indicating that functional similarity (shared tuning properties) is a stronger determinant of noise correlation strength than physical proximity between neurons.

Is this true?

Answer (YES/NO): YES